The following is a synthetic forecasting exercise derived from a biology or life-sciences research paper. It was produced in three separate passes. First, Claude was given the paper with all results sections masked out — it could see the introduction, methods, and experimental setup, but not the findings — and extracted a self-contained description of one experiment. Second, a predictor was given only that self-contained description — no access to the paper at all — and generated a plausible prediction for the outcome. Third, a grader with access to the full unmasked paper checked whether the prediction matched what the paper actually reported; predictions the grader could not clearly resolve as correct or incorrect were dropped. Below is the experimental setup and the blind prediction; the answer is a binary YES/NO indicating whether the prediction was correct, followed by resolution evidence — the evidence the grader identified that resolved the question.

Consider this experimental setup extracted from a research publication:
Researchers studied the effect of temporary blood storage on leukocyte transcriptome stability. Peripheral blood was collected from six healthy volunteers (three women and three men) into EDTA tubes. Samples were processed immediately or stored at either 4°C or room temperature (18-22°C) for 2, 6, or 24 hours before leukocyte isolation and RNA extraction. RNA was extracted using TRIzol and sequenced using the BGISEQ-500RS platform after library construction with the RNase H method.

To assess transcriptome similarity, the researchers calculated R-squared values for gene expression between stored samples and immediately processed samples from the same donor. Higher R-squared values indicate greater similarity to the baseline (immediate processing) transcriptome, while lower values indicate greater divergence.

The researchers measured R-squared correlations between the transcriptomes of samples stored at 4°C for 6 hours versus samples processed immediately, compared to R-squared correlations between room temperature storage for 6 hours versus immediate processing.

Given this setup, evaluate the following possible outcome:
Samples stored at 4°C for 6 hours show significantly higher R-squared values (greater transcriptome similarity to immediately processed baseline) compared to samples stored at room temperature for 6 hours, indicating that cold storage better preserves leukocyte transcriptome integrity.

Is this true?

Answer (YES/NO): YES